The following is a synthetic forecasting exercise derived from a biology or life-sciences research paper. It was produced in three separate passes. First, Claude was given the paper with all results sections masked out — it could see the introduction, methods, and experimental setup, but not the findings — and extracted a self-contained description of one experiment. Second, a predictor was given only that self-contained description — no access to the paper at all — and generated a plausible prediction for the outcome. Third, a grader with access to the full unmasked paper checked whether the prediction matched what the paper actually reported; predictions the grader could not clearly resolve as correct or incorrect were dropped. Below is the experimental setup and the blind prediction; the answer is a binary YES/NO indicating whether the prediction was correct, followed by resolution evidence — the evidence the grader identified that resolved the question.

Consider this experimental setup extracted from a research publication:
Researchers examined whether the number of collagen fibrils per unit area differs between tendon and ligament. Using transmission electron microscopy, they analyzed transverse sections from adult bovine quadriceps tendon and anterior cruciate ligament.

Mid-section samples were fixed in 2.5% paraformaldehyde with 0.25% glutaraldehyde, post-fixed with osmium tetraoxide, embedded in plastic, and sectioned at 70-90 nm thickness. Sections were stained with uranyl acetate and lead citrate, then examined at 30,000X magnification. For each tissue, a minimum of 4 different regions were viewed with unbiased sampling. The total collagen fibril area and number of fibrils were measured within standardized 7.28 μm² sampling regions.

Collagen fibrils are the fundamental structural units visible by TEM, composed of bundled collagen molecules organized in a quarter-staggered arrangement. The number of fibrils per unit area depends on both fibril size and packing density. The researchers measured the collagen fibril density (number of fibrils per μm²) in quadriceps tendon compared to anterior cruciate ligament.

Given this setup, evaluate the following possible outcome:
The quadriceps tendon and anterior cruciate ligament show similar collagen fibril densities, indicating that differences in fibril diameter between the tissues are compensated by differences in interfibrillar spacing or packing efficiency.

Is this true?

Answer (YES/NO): NO